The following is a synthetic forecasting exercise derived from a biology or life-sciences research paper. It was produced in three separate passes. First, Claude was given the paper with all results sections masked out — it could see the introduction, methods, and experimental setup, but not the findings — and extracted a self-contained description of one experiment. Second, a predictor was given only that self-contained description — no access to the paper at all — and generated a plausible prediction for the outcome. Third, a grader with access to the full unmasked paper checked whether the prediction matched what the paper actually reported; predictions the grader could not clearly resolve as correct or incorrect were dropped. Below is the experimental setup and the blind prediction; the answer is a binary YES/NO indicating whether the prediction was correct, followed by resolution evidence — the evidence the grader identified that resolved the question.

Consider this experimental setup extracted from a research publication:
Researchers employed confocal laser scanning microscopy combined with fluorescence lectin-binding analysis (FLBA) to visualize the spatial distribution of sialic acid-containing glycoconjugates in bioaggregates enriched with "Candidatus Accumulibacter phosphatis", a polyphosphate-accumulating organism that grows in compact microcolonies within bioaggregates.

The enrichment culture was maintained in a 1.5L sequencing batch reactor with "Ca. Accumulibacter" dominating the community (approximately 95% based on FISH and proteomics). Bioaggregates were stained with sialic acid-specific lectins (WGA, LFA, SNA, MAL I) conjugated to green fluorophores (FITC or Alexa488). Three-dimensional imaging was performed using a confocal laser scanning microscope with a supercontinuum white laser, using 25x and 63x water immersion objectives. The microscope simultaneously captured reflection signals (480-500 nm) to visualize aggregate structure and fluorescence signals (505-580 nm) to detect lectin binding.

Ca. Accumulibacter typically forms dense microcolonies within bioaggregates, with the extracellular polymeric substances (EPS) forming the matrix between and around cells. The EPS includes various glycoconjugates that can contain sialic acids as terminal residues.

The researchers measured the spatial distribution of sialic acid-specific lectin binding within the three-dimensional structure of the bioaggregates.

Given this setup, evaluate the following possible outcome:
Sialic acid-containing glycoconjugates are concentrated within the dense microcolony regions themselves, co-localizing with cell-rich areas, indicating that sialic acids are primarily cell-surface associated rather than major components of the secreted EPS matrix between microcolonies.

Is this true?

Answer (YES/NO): YES